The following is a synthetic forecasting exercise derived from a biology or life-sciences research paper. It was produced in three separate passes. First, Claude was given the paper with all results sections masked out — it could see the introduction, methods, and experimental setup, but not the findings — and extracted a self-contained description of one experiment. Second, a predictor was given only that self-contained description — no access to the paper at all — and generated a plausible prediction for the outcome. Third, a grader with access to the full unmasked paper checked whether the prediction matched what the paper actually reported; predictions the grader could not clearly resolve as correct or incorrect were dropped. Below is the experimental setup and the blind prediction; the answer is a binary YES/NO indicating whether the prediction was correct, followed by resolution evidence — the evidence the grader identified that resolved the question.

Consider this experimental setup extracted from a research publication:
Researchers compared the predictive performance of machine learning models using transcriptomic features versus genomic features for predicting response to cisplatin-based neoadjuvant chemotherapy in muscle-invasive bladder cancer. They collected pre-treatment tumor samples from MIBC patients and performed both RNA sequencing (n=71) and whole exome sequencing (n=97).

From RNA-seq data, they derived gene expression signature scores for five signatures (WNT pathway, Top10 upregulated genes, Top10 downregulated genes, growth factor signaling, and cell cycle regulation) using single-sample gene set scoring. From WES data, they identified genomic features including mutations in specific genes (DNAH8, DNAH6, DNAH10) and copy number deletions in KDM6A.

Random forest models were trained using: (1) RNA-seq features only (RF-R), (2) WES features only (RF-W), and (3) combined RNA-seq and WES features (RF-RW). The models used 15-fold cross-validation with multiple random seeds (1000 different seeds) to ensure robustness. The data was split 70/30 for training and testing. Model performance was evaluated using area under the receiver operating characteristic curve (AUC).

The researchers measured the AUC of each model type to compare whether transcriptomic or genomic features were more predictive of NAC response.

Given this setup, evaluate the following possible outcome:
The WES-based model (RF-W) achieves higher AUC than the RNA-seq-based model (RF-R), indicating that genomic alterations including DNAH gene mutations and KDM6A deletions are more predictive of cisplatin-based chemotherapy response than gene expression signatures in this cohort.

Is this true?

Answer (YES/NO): NO